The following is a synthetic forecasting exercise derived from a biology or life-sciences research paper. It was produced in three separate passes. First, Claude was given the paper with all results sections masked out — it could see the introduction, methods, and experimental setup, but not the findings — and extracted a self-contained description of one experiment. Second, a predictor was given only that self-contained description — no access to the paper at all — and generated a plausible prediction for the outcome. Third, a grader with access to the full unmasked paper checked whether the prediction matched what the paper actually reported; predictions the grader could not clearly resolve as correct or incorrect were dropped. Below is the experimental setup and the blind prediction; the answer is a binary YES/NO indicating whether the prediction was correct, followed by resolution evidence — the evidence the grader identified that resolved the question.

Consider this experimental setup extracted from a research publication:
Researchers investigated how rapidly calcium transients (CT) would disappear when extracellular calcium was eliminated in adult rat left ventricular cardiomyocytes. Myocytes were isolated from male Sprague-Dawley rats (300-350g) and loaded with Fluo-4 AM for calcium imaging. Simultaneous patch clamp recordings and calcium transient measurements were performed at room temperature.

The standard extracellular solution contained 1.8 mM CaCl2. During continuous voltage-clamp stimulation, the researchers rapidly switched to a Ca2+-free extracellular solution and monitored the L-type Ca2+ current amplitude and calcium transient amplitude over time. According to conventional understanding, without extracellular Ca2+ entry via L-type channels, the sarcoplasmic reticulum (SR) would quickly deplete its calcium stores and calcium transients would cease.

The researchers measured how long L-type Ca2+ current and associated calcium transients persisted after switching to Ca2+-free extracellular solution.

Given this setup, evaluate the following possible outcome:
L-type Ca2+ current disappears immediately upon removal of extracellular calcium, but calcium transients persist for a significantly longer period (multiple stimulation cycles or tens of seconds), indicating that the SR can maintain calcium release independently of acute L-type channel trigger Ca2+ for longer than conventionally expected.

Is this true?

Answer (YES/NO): NO